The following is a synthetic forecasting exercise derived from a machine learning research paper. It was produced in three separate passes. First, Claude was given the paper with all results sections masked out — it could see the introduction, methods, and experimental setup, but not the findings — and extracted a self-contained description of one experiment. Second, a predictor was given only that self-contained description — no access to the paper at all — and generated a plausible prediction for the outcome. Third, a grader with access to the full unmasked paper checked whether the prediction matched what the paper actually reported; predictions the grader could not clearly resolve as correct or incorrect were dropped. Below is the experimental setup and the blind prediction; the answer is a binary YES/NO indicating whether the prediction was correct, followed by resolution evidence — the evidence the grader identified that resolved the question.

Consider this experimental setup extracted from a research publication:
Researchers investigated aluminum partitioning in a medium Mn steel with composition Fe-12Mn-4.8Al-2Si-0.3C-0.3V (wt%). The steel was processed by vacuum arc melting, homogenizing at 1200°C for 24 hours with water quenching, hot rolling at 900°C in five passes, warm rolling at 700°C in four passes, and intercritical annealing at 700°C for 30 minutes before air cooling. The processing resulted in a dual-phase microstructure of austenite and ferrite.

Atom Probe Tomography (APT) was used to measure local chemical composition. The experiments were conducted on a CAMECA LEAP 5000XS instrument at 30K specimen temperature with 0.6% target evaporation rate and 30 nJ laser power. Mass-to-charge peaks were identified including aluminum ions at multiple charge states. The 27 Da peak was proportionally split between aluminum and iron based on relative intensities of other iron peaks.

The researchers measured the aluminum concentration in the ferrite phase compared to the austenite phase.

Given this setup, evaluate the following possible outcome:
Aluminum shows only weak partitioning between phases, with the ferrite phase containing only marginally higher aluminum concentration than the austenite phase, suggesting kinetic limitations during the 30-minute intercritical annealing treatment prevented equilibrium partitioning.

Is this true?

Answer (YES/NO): NO